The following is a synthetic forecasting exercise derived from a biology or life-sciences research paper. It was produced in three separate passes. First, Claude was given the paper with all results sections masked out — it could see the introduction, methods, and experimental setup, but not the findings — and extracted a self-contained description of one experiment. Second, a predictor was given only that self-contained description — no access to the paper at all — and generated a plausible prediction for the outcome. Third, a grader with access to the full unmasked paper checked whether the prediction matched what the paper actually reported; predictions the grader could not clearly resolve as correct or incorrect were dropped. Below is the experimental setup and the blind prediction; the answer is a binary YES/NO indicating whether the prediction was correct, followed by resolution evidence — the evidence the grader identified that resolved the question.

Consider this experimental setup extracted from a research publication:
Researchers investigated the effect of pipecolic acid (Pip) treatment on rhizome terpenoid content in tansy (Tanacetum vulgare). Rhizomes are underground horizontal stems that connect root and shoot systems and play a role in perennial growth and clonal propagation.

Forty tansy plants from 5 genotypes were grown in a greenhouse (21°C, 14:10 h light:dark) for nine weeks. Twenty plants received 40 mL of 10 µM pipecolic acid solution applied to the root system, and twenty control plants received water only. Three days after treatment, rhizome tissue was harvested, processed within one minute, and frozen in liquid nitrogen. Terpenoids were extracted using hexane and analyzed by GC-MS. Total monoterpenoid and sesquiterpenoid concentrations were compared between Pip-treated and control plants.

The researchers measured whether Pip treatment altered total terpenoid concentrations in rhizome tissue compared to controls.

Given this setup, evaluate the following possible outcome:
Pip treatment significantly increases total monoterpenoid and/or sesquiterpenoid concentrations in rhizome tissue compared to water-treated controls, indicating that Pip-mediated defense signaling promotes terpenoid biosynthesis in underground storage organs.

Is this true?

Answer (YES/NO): NO